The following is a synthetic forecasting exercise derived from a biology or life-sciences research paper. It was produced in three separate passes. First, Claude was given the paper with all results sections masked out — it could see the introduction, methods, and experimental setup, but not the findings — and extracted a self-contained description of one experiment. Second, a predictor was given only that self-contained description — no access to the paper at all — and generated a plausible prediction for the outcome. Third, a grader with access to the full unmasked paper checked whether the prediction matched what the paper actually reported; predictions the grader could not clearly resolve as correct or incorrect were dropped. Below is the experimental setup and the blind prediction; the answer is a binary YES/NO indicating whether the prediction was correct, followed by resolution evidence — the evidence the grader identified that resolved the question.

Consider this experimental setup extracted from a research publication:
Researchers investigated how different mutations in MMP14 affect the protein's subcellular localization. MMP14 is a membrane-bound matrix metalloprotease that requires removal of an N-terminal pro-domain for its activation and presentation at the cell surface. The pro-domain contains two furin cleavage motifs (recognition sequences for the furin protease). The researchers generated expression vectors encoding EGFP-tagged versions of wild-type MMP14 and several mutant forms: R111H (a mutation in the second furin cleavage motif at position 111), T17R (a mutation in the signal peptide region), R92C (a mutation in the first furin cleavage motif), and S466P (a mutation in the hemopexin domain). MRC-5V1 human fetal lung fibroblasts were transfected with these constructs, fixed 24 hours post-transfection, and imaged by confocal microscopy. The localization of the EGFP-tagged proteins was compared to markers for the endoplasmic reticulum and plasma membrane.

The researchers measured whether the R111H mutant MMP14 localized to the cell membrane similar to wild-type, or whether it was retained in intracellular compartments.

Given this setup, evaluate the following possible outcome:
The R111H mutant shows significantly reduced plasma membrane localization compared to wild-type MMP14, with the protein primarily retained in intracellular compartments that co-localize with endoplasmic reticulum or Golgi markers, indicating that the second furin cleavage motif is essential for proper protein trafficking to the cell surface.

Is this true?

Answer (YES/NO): NO